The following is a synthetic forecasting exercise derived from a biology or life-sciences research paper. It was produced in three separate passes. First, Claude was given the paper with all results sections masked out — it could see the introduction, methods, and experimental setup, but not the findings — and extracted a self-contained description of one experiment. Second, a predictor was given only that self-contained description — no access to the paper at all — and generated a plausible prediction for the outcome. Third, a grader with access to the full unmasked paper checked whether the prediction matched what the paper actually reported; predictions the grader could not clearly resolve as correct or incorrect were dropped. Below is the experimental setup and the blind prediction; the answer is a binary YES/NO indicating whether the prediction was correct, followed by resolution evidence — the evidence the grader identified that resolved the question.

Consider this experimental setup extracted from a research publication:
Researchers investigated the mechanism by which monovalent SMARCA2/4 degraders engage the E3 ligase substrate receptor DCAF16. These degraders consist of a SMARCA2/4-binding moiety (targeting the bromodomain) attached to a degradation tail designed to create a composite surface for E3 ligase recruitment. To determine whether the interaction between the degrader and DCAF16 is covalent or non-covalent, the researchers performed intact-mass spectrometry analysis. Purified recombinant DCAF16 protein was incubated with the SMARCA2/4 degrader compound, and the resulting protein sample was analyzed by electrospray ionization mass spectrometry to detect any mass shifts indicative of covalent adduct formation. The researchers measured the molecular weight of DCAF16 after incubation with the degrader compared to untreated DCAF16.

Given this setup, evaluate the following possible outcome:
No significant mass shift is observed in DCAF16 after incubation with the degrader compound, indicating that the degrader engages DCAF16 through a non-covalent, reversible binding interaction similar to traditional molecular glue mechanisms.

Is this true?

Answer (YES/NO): NO